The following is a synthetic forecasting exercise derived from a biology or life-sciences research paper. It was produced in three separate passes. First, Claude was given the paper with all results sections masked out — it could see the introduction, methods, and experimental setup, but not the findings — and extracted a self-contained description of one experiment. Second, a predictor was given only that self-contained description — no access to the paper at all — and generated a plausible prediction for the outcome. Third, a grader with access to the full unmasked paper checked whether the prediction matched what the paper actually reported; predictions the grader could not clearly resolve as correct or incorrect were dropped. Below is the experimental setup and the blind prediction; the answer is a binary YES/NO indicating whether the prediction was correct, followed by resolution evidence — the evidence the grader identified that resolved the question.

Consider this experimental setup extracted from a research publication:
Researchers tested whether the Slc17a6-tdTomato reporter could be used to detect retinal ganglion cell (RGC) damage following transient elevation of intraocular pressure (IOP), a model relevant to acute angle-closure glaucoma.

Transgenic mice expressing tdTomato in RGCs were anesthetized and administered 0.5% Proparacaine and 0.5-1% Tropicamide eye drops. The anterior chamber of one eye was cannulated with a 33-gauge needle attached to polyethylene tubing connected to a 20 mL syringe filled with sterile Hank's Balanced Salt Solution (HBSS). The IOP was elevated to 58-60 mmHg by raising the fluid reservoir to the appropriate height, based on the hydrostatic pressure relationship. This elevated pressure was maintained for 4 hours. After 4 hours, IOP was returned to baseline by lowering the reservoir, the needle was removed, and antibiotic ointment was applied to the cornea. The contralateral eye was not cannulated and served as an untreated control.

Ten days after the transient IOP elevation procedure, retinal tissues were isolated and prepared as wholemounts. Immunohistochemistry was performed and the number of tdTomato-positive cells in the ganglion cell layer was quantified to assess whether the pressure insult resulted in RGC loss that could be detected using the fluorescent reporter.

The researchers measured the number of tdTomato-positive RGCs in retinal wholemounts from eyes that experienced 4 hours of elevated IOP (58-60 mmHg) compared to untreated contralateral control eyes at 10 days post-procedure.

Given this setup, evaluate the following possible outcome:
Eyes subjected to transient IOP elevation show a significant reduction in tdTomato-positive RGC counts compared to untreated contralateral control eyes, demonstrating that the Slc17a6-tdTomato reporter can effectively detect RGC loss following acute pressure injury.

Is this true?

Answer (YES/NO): YES